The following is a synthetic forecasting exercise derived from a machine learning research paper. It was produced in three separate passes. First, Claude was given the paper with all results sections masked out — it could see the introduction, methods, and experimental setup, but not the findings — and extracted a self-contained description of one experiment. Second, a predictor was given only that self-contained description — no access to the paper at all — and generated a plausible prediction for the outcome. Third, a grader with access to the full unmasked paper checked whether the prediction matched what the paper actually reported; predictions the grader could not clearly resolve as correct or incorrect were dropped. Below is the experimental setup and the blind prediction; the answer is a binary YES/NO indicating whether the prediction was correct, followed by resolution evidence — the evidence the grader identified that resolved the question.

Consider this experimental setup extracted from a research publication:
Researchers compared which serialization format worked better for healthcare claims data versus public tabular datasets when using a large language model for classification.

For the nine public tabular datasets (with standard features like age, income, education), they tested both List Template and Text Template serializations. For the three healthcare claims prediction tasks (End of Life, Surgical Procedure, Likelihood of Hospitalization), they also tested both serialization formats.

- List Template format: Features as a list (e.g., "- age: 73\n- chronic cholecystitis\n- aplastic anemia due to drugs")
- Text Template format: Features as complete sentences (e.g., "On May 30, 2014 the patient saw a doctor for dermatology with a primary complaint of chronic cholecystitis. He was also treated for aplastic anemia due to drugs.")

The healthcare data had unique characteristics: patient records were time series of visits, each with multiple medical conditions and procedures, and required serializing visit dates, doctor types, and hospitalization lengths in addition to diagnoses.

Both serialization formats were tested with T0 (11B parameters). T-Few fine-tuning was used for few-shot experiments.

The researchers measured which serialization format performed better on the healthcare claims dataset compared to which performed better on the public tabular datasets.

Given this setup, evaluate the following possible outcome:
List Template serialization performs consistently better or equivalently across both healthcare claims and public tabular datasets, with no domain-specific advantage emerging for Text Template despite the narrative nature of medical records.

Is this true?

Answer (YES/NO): NO